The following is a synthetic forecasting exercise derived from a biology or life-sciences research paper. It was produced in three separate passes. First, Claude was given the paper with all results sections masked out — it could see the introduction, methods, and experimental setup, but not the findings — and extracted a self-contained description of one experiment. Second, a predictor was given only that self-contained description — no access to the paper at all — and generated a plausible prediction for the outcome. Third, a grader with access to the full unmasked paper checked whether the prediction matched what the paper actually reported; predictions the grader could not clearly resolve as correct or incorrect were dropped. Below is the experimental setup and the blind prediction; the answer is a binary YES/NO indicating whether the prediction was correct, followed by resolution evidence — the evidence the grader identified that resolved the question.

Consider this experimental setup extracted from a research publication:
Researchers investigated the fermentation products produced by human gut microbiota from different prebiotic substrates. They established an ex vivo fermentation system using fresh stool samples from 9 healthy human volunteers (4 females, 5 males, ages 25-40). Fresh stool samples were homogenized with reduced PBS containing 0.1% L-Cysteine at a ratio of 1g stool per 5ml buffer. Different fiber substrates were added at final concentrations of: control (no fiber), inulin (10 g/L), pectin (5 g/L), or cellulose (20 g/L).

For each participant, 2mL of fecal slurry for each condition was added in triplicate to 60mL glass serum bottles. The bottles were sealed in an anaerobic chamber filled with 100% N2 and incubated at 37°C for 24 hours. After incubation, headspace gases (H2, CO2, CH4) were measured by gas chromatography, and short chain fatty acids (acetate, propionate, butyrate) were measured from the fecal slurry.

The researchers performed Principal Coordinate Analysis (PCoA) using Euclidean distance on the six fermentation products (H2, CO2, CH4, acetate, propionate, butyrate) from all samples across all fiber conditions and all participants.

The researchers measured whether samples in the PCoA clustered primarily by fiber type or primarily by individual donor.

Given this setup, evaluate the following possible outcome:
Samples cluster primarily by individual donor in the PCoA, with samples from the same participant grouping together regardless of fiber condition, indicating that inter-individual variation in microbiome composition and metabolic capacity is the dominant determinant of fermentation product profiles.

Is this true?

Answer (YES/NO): NO